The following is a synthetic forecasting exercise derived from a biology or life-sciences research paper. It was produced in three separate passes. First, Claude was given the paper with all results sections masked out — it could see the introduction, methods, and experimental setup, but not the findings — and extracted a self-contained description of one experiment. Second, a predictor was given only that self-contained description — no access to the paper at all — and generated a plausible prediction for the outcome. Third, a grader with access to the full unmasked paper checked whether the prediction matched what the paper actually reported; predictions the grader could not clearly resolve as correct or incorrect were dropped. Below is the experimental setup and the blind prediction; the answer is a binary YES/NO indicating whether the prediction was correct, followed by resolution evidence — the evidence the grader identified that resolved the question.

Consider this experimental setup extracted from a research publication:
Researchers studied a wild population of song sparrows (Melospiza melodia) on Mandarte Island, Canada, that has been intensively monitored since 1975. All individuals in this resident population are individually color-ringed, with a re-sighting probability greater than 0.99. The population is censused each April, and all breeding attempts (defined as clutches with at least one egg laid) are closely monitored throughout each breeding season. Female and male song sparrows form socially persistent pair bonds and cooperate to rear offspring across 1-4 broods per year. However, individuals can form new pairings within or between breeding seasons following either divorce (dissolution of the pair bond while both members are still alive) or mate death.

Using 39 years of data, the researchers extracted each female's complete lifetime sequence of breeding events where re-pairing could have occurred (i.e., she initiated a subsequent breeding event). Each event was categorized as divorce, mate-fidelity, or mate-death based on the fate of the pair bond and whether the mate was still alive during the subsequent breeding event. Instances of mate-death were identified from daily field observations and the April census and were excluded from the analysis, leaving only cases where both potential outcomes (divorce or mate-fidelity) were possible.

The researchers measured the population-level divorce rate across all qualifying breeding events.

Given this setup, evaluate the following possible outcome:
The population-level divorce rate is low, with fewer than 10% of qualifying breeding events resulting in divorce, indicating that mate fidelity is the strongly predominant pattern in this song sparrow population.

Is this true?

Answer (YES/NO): NO